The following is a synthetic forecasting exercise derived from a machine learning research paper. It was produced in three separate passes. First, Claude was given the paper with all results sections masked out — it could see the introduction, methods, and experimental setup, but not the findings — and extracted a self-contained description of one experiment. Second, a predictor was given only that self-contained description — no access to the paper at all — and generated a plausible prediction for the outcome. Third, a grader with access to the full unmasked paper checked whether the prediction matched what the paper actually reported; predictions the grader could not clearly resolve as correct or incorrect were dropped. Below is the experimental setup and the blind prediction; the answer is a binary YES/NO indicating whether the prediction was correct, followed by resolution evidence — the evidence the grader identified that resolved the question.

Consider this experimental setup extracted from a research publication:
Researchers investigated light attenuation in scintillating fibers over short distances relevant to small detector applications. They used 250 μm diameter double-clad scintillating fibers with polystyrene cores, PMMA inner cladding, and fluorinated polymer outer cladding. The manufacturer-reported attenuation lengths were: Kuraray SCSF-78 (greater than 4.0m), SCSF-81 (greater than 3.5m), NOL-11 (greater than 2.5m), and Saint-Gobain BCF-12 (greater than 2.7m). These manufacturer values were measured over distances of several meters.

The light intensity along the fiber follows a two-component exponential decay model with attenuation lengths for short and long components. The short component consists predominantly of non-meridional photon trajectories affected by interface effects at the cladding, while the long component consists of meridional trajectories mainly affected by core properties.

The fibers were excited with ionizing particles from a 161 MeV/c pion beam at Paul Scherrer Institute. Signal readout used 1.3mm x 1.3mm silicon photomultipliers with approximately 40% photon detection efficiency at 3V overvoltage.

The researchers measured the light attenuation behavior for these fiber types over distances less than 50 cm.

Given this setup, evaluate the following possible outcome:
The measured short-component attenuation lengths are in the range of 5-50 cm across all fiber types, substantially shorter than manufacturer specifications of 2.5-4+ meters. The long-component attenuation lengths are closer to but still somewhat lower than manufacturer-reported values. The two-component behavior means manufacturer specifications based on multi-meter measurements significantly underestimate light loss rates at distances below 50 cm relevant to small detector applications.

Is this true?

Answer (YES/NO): NO